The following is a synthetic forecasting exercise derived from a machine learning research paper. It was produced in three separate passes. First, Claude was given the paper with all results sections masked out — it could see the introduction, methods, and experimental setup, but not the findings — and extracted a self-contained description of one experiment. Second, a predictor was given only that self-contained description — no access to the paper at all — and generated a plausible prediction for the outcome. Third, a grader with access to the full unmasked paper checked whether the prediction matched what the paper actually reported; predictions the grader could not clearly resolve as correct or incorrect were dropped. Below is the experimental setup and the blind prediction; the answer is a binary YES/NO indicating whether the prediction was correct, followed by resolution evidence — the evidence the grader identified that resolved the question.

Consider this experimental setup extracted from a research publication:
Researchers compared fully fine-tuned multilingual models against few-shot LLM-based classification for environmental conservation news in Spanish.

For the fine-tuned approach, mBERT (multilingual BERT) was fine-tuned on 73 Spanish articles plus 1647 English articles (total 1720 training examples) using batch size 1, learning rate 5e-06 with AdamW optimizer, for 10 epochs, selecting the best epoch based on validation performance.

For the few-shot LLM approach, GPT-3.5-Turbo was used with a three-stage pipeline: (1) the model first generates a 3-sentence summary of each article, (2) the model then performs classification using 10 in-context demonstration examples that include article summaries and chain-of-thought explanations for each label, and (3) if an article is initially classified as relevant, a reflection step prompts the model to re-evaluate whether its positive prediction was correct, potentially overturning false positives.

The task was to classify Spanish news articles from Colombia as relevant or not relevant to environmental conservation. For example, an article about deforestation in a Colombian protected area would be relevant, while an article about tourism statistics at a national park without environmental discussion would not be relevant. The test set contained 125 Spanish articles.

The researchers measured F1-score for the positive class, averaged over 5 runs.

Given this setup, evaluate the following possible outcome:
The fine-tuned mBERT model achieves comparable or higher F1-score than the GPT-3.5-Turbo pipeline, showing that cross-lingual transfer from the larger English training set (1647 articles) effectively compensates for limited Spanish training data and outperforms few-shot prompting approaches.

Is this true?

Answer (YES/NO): YES